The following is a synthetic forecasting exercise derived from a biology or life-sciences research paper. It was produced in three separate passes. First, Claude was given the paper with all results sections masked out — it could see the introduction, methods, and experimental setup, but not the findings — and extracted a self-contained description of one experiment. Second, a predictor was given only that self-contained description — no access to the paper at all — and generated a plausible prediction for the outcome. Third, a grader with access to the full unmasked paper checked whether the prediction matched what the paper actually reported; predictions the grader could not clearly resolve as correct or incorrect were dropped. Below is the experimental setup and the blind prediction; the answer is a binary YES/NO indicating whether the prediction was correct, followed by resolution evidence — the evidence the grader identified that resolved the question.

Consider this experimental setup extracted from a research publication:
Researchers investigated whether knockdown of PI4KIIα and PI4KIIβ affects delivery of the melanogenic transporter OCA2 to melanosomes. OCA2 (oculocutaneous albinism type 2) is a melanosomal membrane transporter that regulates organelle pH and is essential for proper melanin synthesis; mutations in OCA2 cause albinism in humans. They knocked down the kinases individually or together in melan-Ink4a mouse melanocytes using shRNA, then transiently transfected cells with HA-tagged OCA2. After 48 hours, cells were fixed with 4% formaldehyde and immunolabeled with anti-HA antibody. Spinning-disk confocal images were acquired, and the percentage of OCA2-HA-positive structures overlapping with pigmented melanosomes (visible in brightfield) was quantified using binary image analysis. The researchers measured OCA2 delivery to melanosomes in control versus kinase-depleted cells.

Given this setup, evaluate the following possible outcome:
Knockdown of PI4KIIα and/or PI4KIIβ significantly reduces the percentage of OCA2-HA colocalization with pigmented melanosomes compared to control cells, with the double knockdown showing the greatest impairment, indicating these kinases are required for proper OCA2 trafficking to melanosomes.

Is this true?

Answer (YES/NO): NO